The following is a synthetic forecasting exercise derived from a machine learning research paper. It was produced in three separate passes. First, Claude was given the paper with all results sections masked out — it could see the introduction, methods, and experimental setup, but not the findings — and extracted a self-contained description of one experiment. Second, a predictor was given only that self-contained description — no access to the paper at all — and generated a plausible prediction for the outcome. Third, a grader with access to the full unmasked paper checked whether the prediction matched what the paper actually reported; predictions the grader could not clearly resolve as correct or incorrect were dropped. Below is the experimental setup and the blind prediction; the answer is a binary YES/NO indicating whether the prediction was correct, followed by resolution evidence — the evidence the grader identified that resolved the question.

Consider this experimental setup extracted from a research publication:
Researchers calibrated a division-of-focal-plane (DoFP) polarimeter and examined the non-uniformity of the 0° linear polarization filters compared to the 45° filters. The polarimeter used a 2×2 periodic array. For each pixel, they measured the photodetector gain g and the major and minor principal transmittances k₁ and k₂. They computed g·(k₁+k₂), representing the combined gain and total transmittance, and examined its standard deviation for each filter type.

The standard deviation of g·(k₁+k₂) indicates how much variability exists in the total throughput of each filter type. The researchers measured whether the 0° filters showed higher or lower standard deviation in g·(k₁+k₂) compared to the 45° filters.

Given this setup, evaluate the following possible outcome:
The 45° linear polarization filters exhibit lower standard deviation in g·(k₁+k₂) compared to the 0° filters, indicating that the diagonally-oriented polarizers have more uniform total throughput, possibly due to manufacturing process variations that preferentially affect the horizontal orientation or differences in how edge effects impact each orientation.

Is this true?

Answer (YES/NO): YES